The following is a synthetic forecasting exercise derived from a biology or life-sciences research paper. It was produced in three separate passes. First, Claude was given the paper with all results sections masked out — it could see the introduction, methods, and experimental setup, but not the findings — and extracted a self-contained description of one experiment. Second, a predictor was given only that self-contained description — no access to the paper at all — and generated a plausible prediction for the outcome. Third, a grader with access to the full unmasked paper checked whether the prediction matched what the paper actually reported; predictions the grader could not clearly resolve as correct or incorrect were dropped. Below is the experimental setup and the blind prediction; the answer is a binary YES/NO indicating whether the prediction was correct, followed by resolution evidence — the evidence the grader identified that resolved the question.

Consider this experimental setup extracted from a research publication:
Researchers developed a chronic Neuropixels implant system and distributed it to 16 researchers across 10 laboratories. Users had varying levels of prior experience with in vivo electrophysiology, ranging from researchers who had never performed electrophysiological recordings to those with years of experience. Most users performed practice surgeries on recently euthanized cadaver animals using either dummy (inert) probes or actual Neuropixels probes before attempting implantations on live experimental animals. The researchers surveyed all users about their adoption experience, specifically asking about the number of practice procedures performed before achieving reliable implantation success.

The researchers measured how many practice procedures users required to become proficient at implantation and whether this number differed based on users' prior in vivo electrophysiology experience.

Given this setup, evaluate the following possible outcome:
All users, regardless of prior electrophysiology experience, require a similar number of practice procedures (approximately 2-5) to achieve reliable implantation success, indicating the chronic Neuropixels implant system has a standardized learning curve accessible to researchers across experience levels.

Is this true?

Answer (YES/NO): NO